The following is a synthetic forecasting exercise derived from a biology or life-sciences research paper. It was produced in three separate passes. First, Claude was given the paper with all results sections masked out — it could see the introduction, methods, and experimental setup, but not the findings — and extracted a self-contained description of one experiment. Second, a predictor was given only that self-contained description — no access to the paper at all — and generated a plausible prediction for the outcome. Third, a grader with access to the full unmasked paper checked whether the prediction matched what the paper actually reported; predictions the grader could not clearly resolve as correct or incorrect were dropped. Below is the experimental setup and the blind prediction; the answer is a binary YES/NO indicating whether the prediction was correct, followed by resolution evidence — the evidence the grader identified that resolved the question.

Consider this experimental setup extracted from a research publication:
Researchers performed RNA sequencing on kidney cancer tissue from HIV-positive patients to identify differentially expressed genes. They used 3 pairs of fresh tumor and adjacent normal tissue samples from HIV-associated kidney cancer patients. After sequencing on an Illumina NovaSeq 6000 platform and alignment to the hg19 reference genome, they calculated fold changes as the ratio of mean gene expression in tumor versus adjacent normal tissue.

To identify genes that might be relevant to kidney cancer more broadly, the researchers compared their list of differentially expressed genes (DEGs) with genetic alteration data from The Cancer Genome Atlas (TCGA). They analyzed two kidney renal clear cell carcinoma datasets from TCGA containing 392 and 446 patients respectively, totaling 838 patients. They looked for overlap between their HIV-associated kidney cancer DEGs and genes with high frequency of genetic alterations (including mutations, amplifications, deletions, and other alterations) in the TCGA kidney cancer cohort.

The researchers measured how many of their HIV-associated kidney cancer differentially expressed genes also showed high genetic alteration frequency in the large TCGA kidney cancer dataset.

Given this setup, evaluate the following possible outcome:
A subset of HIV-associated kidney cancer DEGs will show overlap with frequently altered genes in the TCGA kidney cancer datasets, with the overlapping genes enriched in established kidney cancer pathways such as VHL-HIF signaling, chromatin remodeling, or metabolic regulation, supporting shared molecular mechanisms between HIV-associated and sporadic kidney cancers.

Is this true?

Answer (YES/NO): NO